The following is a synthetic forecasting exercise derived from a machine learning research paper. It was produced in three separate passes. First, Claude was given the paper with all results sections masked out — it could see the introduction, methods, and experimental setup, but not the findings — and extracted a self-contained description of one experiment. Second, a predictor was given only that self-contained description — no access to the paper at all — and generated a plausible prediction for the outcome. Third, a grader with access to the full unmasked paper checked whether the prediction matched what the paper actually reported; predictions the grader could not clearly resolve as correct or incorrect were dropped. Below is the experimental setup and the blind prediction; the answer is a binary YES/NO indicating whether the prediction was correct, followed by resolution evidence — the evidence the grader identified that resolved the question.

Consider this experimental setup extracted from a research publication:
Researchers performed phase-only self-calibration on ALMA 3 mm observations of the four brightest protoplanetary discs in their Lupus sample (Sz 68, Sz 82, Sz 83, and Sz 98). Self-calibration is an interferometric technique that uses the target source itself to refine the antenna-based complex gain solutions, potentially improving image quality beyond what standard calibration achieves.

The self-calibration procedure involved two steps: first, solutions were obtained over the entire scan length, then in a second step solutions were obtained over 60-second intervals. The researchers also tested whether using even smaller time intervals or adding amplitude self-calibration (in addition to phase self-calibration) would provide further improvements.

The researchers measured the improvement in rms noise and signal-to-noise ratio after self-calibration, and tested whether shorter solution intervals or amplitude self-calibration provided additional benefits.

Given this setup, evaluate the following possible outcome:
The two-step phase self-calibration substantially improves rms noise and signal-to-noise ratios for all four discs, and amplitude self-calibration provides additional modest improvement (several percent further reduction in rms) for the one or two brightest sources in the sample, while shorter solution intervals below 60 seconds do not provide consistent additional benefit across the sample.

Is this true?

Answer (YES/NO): NO